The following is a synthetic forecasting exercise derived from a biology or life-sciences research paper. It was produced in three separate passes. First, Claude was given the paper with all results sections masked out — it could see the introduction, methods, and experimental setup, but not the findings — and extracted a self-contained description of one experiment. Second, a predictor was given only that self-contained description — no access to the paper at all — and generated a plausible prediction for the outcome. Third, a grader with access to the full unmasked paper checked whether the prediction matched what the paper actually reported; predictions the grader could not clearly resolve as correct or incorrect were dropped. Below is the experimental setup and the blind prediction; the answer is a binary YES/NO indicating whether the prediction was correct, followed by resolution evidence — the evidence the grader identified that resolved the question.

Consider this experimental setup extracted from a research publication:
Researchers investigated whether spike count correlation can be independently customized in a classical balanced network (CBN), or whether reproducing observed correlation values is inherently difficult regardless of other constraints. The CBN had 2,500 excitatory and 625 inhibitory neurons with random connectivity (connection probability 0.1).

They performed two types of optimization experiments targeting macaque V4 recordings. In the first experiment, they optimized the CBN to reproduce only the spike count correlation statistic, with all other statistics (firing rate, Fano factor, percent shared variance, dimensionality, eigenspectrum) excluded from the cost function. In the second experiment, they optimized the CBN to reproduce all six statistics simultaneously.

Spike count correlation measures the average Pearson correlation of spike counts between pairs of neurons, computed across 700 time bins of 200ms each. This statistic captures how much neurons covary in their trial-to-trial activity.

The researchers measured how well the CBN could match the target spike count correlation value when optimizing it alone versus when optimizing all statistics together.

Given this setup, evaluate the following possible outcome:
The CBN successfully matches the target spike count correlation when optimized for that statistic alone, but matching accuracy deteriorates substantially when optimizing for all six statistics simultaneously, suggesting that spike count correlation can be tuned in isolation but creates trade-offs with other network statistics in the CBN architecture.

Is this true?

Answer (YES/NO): YES